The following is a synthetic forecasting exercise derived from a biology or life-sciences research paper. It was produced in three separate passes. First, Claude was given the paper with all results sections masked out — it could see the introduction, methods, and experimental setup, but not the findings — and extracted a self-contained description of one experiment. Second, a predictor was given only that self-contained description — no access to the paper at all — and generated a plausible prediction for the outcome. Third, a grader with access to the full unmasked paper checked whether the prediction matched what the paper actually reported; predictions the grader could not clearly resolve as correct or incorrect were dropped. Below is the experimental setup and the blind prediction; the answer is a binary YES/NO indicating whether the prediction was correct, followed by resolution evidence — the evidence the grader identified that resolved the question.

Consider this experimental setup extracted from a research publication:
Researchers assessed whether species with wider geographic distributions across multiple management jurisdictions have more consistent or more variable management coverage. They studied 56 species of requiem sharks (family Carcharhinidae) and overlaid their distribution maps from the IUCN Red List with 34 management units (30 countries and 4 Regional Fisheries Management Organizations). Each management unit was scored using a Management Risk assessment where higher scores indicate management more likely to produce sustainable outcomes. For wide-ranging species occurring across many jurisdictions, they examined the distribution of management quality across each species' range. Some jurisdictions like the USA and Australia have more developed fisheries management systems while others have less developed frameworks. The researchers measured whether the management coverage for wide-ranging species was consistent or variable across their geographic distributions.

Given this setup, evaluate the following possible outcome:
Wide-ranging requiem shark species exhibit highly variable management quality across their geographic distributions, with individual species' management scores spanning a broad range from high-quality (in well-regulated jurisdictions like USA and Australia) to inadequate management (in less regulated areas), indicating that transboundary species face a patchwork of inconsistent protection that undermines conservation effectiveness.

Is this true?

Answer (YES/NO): YES